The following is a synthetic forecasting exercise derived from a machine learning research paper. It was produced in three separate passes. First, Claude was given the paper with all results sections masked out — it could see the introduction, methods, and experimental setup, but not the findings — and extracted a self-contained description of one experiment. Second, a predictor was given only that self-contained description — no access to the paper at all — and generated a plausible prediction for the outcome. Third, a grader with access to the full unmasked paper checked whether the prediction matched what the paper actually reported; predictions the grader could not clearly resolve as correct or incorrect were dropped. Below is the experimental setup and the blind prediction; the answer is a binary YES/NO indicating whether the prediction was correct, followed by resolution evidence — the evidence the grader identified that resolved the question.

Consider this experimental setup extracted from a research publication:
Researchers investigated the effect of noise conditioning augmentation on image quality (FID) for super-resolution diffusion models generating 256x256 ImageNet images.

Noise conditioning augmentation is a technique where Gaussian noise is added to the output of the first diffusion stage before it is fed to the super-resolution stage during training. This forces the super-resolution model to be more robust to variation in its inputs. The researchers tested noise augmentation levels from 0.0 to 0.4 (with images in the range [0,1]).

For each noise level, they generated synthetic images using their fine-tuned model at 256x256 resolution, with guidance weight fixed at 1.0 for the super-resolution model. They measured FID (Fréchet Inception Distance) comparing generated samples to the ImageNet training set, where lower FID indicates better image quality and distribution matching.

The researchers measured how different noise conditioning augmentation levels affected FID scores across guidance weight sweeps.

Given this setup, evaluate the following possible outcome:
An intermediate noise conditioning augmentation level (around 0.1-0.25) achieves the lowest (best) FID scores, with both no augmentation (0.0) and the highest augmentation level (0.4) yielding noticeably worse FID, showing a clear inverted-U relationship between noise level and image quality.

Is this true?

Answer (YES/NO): NO